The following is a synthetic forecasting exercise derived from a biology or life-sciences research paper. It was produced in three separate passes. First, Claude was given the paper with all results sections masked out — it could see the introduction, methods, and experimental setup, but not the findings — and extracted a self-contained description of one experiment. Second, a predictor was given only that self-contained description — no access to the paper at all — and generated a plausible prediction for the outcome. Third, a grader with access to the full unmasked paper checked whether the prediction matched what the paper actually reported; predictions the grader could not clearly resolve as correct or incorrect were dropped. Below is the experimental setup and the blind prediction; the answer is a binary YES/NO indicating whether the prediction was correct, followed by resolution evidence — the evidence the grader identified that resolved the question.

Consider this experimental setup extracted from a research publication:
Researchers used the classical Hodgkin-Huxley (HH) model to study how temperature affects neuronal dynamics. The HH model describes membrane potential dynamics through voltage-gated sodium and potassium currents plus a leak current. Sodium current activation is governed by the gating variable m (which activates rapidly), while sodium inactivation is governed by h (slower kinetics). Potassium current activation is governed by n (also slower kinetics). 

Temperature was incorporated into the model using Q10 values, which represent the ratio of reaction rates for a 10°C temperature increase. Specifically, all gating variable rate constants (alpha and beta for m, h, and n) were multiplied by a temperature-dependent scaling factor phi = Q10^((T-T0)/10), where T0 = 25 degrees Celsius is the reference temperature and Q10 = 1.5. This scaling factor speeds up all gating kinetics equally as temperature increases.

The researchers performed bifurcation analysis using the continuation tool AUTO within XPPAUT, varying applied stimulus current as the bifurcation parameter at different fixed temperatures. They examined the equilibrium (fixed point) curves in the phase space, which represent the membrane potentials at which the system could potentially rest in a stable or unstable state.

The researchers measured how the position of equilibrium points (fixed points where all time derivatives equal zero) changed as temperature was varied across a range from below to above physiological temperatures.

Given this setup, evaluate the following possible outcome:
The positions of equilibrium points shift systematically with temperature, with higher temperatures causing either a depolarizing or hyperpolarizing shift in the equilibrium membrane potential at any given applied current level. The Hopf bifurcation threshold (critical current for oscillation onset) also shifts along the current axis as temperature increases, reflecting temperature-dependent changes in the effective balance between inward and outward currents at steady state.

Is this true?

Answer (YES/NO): NO